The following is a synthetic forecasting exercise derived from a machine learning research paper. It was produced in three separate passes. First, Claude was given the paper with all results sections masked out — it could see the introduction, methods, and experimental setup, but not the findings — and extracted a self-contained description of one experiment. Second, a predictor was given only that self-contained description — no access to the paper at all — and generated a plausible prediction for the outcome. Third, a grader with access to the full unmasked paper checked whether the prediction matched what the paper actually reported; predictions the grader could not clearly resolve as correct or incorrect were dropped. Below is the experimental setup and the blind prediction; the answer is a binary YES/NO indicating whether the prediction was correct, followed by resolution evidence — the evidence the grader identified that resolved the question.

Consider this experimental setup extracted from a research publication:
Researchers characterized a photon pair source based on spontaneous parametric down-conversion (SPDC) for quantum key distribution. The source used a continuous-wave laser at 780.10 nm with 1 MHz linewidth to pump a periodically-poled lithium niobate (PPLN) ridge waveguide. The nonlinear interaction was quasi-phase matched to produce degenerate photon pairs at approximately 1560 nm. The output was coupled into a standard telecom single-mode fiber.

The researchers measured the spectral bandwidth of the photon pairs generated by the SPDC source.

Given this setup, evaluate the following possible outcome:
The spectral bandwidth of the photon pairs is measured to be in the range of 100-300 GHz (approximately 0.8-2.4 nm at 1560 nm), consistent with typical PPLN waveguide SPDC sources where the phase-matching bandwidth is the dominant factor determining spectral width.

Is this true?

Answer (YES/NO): NO